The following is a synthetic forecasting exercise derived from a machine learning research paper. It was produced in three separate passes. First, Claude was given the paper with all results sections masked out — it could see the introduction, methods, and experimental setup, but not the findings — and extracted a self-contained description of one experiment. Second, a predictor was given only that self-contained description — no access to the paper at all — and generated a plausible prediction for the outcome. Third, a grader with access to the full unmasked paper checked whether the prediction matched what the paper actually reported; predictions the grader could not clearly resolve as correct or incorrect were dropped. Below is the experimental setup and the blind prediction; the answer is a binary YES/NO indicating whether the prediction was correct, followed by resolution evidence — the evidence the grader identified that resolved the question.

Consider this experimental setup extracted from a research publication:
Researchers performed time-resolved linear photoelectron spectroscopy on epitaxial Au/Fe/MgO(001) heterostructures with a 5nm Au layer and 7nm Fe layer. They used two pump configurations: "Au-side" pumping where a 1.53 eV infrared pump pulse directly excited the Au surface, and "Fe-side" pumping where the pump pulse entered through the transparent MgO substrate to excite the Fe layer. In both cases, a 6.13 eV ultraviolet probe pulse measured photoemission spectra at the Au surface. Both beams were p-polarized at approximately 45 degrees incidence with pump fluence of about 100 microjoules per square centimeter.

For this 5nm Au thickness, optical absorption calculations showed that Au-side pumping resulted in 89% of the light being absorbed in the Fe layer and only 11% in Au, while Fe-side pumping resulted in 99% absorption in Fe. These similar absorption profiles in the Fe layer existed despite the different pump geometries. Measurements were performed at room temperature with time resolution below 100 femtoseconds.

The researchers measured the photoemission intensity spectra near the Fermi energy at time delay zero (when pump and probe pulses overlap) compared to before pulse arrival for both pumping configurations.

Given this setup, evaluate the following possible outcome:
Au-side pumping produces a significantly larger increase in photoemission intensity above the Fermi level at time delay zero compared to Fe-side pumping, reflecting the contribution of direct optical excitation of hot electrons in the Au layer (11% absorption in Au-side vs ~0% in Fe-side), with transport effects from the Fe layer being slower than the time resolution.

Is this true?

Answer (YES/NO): NO